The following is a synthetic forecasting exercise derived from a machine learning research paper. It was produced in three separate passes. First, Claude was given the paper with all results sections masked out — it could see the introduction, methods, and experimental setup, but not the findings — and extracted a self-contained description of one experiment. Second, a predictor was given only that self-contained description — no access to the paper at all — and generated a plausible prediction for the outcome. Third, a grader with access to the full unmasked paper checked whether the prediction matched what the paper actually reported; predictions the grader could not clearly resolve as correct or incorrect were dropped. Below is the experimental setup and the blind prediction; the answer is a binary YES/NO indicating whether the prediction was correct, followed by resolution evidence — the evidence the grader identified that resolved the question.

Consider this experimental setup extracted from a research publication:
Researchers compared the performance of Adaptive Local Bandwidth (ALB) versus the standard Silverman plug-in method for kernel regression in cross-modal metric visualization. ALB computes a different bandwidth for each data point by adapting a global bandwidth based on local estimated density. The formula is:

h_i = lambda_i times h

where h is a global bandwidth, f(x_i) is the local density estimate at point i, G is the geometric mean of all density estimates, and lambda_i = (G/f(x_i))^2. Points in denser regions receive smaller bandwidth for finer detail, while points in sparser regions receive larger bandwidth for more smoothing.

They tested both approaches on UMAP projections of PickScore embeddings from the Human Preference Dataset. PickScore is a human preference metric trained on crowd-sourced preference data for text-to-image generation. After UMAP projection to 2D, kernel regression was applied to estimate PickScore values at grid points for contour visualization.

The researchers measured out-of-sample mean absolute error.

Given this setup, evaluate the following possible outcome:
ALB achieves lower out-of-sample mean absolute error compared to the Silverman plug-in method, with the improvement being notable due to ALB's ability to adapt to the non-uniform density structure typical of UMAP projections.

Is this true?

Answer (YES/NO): NO